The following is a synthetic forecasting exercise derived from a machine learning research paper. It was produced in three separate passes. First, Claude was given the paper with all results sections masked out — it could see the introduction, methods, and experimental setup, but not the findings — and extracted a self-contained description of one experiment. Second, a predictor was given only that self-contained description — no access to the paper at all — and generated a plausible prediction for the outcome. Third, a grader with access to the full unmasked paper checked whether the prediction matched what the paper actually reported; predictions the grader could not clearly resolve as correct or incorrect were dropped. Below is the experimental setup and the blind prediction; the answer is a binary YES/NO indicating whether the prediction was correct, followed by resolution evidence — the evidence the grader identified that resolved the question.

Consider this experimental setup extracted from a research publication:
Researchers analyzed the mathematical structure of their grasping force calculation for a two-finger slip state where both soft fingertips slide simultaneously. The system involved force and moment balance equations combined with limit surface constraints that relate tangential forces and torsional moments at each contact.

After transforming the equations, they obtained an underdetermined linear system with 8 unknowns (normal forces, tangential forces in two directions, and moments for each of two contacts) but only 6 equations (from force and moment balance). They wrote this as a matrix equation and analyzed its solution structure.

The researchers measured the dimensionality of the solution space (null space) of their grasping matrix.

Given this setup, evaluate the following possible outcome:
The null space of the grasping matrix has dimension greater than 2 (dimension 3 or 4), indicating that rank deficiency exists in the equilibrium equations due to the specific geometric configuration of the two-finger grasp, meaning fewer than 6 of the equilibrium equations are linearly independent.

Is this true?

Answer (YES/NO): NO